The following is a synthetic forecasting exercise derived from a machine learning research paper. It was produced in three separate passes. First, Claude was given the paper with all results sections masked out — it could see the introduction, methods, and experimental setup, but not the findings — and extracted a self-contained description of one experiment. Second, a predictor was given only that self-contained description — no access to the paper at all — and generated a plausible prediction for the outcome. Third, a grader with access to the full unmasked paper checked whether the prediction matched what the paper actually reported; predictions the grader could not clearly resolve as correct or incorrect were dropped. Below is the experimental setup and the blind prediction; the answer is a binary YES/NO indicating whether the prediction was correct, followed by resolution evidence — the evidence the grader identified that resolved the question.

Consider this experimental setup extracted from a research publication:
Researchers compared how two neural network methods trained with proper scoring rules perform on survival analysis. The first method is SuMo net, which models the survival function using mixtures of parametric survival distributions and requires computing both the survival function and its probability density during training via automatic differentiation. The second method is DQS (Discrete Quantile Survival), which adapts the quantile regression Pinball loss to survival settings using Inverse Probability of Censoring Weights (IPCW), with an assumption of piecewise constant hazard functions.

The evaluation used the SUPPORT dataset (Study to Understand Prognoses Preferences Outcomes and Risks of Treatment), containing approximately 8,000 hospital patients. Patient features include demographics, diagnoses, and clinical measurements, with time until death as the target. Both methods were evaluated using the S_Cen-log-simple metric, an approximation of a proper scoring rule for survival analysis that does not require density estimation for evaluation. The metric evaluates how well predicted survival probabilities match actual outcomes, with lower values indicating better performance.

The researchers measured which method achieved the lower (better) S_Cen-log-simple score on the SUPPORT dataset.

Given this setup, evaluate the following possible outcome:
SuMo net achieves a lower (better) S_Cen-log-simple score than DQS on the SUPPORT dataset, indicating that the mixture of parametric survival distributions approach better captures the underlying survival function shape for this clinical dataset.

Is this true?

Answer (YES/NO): YES